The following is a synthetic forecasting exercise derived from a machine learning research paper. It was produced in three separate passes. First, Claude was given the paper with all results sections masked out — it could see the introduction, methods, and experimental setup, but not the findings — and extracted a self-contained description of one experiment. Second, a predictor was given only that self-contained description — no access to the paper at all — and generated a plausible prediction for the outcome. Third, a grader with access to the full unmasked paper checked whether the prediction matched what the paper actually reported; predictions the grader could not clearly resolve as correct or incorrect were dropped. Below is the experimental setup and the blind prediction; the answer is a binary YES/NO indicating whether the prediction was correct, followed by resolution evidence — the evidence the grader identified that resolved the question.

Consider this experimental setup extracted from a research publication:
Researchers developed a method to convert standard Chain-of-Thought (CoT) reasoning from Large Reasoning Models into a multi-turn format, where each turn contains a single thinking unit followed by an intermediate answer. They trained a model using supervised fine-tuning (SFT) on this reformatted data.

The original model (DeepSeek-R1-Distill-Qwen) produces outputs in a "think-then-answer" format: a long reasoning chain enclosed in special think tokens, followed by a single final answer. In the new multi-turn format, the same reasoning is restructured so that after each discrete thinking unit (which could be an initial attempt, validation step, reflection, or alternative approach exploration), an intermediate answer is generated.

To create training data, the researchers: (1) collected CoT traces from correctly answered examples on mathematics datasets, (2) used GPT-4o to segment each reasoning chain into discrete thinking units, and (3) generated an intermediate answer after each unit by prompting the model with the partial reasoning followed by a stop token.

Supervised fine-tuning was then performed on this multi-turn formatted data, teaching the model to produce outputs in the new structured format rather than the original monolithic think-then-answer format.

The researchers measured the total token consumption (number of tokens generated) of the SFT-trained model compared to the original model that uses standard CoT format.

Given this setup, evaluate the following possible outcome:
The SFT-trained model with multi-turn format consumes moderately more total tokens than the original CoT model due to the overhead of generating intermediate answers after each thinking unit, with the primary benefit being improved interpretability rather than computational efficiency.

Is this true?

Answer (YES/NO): YES